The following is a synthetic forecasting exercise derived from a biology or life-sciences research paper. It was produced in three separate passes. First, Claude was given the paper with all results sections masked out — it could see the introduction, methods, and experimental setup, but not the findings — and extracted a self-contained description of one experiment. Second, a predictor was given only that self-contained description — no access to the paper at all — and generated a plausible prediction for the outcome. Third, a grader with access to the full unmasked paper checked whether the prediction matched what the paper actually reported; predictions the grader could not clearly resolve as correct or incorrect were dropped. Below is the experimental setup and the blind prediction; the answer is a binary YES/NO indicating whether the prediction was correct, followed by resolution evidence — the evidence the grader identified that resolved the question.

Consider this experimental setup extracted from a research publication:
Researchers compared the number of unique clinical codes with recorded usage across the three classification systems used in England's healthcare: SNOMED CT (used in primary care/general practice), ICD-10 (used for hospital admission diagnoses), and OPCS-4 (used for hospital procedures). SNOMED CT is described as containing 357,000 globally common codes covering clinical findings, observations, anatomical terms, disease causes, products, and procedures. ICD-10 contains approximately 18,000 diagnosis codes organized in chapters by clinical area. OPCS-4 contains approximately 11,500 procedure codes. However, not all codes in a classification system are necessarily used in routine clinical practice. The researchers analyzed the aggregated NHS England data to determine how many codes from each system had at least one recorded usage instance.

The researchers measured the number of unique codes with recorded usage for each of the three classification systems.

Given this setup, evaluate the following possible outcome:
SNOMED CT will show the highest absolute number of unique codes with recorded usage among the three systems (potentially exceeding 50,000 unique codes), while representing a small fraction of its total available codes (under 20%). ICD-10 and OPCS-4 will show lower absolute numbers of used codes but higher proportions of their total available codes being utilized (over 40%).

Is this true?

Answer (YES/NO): NO